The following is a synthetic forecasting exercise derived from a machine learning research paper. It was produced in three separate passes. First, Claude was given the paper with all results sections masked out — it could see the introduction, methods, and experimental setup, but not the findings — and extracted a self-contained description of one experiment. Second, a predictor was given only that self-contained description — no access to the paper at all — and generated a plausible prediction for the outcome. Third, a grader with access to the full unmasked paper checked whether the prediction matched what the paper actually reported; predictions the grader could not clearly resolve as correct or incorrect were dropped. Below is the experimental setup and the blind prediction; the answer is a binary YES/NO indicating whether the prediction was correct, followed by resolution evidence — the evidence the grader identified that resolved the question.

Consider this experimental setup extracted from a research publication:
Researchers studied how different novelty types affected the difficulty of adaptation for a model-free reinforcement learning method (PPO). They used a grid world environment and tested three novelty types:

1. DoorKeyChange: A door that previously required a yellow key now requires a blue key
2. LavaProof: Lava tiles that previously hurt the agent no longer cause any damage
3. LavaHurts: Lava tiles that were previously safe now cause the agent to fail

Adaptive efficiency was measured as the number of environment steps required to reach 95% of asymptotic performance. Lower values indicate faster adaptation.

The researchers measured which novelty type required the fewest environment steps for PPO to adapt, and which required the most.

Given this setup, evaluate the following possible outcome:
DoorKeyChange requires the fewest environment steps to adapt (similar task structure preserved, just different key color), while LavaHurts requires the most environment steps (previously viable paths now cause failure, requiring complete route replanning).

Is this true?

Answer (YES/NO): NO